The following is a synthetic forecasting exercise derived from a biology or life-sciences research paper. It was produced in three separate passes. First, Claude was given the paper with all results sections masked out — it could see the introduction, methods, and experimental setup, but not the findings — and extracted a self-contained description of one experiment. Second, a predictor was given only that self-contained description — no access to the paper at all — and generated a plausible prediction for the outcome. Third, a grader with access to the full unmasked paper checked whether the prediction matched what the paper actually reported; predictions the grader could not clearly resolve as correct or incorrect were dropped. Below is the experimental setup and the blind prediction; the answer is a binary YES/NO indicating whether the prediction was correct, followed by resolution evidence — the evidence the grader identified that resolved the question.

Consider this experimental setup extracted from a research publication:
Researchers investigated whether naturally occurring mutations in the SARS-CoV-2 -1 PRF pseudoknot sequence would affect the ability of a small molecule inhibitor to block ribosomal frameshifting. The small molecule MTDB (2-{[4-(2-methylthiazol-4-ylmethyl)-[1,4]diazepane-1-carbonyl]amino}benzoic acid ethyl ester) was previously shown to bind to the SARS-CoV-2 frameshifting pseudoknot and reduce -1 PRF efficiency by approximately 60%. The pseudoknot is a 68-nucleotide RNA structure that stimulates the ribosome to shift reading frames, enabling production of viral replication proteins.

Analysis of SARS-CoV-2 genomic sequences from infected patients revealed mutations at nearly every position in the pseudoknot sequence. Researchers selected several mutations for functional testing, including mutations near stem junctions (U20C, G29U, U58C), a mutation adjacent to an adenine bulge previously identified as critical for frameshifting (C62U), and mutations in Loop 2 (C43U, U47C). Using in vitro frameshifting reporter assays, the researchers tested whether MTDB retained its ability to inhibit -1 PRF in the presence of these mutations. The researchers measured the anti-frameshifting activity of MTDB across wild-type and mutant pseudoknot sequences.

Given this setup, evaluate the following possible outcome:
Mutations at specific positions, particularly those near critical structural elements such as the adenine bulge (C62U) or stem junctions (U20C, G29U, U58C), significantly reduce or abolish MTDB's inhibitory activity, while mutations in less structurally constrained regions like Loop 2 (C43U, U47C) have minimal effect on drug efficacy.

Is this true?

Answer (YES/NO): NO